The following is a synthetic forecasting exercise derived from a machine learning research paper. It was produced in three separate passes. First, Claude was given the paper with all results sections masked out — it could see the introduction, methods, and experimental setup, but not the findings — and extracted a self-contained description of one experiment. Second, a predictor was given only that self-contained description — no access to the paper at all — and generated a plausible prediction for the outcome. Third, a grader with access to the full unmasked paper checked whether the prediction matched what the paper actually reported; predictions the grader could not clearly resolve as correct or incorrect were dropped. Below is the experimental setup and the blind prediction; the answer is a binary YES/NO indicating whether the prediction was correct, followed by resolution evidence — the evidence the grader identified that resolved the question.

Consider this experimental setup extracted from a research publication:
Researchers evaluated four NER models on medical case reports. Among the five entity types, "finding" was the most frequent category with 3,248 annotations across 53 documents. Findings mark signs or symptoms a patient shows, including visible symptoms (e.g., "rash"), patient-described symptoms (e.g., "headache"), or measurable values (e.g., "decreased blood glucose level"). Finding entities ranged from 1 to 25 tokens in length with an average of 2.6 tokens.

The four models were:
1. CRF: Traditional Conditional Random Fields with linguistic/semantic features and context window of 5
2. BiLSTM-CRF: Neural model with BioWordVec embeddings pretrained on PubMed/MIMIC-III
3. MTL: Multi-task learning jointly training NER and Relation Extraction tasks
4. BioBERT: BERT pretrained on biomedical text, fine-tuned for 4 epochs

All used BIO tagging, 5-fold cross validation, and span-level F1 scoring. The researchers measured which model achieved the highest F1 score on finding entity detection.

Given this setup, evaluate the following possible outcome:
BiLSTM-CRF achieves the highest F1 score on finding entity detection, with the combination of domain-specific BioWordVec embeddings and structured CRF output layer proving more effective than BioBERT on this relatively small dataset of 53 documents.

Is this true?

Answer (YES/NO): NO